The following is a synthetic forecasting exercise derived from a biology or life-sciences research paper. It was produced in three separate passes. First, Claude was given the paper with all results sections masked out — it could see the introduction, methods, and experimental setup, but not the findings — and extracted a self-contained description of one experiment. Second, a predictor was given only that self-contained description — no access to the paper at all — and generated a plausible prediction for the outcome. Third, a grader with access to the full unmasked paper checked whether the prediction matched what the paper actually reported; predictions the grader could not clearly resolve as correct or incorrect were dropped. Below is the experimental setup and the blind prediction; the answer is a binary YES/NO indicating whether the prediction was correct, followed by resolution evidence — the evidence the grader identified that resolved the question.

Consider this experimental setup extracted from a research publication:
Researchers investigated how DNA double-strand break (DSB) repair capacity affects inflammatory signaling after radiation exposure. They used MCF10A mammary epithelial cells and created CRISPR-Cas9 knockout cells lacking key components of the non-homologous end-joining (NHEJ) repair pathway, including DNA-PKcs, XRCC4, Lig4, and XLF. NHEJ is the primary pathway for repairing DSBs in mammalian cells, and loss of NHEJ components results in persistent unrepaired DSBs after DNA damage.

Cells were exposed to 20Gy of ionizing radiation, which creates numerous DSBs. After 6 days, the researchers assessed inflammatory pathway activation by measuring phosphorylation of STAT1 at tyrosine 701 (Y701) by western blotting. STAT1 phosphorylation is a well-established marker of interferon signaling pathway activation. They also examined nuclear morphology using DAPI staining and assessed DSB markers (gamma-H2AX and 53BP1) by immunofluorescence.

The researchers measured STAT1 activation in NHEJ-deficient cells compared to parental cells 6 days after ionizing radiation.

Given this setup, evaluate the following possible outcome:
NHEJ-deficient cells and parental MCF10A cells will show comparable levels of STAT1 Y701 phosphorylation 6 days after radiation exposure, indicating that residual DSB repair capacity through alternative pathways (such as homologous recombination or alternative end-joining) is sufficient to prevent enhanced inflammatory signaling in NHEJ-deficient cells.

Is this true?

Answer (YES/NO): NO